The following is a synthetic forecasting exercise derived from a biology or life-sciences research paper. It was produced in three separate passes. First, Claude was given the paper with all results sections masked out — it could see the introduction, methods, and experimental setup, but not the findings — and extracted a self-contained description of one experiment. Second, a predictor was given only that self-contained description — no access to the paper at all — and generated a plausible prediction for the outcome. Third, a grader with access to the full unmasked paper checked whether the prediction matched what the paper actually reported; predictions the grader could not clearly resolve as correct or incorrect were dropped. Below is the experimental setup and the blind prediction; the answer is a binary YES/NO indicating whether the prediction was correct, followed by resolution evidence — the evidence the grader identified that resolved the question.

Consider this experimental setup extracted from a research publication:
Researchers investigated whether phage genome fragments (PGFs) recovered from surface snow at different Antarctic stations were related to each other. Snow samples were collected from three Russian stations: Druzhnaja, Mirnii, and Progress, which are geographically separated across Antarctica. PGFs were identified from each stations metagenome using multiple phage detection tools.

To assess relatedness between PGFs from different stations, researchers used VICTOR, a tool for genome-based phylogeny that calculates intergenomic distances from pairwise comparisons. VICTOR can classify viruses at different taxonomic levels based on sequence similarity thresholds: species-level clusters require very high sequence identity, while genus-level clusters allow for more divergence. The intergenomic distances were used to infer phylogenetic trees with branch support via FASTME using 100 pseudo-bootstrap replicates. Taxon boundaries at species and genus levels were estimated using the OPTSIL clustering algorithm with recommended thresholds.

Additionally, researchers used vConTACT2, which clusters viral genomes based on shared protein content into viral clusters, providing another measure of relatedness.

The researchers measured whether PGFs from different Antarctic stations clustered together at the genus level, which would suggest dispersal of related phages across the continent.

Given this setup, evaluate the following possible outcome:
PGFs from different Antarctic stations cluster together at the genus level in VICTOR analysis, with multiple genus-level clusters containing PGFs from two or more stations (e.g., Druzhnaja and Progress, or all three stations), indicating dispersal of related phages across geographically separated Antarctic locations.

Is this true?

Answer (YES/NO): NO